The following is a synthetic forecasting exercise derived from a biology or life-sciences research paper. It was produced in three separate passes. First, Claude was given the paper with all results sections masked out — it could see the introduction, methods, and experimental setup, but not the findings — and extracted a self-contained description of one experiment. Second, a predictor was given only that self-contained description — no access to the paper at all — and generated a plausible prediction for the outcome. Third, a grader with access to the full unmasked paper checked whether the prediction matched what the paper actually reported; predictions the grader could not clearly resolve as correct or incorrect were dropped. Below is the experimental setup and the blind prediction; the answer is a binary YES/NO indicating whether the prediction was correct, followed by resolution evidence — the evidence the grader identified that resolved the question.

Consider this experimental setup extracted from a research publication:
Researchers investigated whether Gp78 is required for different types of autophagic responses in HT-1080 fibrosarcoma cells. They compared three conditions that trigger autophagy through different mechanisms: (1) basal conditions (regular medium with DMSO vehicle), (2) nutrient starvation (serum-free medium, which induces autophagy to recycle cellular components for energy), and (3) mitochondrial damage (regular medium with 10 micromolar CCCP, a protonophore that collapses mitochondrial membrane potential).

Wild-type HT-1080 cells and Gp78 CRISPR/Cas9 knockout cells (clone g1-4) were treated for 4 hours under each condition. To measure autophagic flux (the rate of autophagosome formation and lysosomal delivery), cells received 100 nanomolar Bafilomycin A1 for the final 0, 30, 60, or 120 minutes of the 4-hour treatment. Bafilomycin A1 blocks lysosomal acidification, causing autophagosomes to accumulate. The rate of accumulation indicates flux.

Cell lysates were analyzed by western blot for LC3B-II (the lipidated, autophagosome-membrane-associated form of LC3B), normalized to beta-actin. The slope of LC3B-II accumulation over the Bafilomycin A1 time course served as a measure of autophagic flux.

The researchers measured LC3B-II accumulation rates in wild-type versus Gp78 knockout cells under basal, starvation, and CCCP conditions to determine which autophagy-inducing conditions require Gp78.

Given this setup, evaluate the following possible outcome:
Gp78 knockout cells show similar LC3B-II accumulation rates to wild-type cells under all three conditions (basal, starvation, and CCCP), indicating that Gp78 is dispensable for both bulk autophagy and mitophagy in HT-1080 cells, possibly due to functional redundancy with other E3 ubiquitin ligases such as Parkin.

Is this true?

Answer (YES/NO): NO